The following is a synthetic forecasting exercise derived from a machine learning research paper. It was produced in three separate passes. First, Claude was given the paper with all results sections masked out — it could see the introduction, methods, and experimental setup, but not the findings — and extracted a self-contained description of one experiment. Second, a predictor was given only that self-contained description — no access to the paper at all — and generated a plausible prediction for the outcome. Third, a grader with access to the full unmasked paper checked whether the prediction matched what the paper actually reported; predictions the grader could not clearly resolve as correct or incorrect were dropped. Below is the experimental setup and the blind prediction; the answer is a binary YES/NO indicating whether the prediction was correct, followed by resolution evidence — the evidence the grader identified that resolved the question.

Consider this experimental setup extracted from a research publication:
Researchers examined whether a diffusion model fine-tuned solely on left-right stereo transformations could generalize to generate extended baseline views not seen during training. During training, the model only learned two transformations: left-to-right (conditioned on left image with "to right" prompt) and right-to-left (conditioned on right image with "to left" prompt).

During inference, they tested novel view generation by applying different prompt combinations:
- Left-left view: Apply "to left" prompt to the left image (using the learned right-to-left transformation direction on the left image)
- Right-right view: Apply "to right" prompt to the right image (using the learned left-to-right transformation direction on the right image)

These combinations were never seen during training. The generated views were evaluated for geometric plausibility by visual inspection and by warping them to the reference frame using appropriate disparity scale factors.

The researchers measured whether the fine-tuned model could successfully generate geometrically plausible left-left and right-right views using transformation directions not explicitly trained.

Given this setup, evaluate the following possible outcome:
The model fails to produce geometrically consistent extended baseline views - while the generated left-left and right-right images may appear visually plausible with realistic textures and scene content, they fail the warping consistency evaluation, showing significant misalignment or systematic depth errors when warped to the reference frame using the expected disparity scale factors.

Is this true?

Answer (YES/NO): NO